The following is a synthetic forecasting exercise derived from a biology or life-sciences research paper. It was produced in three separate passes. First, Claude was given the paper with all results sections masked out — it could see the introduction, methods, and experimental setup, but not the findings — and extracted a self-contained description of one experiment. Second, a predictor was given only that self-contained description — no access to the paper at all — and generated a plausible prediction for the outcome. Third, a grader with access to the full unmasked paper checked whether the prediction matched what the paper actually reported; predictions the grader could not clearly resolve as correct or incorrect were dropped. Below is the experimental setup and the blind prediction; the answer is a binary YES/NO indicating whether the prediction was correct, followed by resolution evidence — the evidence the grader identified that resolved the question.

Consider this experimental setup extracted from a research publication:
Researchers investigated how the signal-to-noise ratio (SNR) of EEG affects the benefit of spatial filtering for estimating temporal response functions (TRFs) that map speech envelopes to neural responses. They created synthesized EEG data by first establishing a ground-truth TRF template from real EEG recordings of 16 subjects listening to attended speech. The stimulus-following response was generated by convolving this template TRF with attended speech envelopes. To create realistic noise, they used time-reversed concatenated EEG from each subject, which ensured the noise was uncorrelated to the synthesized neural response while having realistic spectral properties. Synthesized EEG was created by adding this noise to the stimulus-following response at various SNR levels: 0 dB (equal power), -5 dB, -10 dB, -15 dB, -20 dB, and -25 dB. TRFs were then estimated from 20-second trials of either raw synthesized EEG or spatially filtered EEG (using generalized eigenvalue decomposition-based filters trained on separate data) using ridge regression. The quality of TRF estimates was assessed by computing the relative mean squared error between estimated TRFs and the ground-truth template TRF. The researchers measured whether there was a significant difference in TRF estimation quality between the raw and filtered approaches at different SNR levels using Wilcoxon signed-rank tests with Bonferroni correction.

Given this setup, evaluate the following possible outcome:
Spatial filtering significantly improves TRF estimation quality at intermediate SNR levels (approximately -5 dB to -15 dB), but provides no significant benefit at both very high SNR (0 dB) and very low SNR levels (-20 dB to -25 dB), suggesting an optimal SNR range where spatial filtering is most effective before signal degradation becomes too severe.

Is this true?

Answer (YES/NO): NO